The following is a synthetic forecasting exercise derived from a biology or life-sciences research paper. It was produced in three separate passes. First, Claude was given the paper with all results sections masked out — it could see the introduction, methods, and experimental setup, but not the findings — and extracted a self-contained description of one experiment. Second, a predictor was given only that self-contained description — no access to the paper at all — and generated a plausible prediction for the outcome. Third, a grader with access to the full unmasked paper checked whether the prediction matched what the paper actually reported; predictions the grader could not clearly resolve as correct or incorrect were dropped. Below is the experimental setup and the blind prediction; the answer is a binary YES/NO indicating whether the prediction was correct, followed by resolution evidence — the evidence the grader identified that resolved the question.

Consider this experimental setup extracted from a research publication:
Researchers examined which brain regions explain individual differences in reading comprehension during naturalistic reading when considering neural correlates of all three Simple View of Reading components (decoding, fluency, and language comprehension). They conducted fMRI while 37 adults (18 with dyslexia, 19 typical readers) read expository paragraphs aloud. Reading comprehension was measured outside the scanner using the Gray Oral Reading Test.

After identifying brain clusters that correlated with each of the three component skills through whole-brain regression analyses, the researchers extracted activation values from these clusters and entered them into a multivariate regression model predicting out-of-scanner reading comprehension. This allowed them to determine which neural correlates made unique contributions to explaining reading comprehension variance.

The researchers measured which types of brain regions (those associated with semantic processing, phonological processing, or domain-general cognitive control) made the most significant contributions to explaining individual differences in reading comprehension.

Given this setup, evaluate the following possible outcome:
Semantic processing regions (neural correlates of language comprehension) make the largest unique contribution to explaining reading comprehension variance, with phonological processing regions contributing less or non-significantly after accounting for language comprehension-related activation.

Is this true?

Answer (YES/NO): YES